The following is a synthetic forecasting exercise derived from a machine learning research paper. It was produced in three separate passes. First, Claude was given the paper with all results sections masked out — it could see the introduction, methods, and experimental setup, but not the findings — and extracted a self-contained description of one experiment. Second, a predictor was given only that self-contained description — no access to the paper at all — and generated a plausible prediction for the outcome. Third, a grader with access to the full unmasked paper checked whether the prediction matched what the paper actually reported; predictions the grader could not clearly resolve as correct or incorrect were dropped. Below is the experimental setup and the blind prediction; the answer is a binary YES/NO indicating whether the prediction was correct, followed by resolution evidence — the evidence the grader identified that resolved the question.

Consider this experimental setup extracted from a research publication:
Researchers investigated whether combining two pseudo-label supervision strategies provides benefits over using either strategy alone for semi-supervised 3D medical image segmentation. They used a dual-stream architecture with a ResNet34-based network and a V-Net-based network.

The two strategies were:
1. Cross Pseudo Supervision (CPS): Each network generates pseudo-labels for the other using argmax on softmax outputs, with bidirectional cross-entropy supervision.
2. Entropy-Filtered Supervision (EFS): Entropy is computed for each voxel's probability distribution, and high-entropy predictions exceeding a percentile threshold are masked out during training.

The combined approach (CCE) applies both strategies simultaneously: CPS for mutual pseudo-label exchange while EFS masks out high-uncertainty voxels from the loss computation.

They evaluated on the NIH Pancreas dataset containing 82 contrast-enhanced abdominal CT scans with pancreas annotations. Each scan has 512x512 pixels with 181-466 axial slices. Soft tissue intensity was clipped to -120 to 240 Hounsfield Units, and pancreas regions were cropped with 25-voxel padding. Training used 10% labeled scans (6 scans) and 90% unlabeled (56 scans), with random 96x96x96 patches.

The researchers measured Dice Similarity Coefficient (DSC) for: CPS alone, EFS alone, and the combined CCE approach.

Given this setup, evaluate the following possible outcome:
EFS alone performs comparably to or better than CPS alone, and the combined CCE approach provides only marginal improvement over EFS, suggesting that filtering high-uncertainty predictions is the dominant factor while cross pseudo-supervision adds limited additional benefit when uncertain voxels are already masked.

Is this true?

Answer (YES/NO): NO